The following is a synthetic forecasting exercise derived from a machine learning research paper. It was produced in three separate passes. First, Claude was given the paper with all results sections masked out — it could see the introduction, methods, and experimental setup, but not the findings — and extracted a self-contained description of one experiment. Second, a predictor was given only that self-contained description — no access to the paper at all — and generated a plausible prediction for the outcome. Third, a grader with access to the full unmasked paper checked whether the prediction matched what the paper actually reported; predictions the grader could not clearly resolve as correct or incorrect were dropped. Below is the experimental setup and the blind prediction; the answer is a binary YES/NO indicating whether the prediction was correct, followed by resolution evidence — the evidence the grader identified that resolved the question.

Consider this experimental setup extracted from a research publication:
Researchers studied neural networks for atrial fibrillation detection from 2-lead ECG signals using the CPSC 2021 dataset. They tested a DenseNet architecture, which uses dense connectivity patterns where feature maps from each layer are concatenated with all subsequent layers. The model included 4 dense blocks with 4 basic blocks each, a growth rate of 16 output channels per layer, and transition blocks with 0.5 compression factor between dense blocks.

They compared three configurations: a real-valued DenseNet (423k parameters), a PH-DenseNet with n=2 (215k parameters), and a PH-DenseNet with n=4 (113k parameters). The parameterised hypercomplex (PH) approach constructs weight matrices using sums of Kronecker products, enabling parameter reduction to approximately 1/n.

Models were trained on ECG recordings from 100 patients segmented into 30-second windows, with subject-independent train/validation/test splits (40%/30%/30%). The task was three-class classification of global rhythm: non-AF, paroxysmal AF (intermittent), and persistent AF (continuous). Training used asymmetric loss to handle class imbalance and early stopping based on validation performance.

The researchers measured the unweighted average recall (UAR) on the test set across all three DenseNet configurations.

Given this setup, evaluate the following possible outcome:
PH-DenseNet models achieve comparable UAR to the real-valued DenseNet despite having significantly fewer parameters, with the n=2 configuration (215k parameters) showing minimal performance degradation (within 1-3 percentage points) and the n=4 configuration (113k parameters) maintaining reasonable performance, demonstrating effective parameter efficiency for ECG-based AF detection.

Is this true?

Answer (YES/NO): NO